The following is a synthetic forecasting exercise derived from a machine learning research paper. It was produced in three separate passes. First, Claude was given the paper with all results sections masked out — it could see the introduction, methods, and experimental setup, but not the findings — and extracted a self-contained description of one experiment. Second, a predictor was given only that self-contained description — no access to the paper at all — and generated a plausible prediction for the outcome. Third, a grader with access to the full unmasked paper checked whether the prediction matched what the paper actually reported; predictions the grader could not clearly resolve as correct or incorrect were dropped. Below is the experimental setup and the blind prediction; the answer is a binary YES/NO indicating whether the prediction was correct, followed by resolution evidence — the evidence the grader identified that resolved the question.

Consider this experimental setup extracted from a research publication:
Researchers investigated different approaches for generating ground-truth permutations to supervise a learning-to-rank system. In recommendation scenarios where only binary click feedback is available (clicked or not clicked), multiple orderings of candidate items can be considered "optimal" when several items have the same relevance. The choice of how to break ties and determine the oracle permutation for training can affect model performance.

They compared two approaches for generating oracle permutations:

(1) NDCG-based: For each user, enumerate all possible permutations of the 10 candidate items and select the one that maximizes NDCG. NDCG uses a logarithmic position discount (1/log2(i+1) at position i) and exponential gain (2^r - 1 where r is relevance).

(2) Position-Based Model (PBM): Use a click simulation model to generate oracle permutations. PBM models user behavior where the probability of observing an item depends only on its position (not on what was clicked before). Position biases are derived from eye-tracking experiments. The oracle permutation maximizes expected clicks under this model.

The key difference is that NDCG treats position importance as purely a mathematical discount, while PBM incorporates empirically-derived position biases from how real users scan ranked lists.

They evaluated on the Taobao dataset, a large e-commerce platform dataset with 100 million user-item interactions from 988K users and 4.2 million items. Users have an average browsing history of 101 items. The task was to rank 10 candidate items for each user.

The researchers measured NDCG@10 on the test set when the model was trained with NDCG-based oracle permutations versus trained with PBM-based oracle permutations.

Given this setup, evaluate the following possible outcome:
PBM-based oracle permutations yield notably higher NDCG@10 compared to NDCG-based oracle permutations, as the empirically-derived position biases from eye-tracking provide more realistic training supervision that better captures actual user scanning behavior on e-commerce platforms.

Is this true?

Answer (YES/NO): YES